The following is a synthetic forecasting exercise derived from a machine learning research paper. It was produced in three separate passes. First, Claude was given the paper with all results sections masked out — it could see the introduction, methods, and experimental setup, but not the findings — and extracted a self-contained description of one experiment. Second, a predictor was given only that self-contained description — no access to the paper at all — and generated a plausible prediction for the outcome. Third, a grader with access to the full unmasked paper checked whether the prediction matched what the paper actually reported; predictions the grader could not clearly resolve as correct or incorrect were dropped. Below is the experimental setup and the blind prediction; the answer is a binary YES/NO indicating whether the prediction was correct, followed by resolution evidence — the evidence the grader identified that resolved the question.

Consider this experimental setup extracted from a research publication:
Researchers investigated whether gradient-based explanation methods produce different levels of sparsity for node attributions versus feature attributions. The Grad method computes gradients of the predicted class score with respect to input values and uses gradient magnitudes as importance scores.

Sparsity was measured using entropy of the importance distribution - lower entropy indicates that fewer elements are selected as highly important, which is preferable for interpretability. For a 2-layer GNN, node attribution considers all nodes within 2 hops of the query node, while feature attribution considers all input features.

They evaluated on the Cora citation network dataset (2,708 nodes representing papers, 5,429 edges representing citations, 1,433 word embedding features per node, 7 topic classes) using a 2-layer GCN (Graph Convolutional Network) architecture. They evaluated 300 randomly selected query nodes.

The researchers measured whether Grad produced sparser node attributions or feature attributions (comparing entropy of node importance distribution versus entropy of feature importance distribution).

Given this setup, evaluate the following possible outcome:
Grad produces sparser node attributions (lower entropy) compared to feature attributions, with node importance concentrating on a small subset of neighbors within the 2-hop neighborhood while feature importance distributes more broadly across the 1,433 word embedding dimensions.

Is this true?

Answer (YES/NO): YES